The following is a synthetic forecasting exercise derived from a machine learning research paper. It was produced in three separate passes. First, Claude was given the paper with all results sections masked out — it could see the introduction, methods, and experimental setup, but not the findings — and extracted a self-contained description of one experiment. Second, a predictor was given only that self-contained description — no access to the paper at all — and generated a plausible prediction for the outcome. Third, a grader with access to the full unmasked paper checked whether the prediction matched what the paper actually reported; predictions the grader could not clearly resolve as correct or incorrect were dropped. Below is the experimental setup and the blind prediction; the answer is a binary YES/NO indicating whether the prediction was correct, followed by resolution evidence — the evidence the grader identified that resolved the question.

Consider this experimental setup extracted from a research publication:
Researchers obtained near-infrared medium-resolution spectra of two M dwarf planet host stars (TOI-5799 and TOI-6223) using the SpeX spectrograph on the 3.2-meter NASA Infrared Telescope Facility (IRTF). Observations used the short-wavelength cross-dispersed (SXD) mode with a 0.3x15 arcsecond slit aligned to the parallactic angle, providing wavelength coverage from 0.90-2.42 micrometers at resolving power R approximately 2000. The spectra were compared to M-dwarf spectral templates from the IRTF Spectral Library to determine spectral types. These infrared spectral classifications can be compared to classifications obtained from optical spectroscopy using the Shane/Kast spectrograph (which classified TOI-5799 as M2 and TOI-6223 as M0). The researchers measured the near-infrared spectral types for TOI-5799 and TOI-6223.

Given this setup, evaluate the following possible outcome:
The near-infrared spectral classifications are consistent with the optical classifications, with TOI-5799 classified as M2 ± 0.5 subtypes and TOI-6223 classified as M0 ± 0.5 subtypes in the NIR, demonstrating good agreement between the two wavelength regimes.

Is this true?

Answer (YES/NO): NO